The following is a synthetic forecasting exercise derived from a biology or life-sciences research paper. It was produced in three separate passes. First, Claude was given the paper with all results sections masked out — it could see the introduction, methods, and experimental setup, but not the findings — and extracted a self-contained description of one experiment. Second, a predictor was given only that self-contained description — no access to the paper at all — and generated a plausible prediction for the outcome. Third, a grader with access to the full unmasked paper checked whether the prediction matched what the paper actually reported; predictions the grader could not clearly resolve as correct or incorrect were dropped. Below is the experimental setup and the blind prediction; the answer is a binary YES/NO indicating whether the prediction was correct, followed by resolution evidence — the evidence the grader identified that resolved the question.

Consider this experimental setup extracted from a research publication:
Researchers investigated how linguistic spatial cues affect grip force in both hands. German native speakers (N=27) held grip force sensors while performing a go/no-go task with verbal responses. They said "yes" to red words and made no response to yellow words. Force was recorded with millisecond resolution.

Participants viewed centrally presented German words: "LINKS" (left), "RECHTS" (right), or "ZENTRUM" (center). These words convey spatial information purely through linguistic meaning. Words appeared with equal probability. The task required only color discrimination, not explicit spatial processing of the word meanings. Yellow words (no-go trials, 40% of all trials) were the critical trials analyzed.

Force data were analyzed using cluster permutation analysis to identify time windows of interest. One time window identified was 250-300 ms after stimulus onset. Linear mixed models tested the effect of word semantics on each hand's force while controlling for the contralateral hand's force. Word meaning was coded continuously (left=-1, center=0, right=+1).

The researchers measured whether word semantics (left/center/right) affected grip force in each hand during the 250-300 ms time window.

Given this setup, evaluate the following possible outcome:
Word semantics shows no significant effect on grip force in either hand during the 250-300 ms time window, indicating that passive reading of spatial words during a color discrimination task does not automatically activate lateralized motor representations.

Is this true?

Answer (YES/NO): NO